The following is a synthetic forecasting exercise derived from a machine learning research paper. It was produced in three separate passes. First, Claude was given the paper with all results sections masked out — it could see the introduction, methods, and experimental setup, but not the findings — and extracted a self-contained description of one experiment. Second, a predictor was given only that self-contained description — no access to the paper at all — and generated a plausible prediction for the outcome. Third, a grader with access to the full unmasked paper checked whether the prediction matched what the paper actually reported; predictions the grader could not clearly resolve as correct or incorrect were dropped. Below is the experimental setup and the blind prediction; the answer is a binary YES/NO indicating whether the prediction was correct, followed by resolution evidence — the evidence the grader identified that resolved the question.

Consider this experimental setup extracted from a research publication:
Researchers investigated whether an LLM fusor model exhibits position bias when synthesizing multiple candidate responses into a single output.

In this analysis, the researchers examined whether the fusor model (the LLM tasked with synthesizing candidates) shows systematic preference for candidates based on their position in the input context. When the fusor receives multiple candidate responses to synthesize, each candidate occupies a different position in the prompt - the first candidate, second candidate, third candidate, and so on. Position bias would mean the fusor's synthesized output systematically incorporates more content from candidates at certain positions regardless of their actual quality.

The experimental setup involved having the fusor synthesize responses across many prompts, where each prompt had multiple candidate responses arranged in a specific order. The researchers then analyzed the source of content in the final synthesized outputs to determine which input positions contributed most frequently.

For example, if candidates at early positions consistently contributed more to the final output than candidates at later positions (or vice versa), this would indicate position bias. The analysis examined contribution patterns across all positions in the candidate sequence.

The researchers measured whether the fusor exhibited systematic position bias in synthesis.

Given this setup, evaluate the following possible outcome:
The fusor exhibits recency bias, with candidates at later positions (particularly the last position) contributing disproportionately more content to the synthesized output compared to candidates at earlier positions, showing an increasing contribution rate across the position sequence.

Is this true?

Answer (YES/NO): NO